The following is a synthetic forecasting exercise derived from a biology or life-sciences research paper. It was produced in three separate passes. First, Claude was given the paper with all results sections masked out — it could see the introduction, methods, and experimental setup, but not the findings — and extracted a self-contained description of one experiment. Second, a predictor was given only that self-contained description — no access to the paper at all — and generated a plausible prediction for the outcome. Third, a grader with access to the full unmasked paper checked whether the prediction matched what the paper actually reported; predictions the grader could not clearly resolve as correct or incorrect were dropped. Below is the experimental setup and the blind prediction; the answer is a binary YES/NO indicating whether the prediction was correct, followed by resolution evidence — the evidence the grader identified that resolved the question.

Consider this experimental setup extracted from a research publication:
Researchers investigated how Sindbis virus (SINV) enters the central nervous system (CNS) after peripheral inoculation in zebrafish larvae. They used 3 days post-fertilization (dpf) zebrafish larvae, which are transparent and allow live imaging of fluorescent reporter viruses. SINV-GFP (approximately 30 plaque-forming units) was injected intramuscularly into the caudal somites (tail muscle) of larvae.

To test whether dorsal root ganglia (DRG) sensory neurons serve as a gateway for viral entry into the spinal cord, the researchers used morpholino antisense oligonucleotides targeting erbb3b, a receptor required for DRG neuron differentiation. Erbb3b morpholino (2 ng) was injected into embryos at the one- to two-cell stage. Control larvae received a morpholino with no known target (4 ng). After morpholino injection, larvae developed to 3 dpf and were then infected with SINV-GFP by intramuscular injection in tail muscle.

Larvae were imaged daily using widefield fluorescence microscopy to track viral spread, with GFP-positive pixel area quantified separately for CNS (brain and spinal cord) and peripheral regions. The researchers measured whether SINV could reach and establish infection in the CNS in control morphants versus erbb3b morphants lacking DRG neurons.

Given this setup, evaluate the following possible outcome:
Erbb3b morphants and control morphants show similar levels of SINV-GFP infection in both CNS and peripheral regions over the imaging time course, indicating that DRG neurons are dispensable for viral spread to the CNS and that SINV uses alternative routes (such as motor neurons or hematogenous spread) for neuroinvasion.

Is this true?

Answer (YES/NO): NO